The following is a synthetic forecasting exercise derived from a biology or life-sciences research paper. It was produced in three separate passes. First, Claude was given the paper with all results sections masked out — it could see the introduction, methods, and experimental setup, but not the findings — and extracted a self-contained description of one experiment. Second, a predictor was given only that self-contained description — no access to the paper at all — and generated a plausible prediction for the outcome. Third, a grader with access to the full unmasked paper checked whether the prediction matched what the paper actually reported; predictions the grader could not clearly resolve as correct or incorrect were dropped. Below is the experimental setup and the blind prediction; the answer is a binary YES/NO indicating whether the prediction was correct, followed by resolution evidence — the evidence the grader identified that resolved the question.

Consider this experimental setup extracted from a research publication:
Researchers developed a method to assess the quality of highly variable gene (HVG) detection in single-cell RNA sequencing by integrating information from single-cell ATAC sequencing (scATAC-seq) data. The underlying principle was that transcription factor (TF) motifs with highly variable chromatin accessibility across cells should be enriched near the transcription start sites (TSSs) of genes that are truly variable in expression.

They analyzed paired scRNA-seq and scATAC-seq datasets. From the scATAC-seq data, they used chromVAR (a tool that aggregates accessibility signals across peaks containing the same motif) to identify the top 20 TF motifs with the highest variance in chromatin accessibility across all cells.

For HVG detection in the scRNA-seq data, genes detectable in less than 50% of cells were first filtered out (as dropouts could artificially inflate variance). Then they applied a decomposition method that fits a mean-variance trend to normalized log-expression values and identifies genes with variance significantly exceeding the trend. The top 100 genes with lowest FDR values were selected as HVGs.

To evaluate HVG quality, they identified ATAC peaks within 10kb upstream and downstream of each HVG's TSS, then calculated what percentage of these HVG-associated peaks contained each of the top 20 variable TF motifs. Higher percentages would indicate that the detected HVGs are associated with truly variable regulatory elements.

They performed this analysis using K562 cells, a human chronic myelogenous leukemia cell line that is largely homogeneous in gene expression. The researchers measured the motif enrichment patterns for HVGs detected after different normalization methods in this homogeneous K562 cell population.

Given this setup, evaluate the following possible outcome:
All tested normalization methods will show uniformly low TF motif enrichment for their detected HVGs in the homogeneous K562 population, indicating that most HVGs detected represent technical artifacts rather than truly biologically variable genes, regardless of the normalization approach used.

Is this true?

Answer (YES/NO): YES